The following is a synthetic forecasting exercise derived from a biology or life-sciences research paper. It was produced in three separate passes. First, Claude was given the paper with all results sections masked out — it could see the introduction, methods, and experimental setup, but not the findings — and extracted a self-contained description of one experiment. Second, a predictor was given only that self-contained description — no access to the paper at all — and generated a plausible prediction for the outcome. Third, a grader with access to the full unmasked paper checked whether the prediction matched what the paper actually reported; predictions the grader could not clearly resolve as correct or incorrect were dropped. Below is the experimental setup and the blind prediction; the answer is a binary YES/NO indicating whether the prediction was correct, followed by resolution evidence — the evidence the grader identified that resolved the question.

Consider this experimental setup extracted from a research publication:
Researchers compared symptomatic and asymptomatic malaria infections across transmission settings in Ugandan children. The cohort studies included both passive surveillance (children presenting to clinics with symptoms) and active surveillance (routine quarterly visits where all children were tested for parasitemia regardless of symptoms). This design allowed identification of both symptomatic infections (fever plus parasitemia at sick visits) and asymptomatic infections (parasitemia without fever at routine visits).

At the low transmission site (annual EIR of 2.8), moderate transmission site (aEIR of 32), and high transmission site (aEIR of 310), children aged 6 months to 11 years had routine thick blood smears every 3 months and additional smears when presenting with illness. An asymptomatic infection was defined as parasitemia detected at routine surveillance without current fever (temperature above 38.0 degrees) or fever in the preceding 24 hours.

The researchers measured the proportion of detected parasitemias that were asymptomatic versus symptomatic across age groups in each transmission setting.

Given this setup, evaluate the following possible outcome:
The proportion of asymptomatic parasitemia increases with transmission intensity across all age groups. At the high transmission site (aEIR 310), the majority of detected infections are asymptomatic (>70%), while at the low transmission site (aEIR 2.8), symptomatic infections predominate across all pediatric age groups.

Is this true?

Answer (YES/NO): NO